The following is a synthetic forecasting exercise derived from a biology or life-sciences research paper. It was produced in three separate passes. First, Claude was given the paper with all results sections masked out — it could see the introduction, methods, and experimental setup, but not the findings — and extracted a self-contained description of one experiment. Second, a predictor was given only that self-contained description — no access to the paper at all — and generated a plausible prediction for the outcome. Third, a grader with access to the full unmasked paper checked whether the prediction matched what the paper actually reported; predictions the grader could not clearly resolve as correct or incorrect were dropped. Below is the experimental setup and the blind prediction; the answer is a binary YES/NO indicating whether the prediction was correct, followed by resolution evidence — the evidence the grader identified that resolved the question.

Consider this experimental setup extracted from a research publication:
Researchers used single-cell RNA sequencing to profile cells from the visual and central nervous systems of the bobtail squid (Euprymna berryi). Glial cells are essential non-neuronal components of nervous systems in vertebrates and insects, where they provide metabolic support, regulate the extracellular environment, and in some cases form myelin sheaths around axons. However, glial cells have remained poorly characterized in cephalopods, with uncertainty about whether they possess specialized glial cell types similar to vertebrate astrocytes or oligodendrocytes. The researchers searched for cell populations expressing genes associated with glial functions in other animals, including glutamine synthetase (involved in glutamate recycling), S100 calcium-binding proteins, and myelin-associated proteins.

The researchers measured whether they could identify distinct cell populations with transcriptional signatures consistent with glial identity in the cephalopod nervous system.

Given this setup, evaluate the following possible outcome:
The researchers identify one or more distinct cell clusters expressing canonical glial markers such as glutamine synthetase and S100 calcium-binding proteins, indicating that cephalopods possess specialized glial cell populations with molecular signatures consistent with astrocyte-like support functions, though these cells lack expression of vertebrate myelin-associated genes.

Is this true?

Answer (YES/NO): NO